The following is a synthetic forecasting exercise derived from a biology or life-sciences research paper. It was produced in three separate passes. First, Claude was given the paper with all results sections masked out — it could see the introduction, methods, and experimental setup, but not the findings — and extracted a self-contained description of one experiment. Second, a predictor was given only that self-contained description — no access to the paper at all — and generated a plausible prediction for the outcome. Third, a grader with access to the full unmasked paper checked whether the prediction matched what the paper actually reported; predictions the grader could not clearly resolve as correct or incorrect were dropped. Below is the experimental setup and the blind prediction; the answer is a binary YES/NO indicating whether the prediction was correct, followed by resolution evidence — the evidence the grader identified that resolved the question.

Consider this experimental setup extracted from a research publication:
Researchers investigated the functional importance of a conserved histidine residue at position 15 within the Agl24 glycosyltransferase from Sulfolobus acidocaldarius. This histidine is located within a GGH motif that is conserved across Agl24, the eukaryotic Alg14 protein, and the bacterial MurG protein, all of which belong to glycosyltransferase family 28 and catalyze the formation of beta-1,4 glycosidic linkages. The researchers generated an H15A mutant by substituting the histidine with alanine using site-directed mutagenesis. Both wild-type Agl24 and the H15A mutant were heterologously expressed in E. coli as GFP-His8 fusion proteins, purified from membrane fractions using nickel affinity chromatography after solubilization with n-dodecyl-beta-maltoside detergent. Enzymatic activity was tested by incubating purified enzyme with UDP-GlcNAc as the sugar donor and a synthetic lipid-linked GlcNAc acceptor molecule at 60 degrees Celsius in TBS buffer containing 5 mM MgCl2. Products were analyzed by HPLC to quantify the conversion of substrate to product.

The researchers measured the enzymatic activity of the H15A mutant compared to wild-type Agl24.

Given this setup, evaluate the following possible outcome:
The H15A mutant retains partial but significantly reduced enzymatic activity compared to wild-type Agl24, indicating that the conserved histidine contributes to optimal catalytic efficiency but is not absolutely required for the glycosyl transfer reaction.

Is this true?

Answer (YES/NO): NO